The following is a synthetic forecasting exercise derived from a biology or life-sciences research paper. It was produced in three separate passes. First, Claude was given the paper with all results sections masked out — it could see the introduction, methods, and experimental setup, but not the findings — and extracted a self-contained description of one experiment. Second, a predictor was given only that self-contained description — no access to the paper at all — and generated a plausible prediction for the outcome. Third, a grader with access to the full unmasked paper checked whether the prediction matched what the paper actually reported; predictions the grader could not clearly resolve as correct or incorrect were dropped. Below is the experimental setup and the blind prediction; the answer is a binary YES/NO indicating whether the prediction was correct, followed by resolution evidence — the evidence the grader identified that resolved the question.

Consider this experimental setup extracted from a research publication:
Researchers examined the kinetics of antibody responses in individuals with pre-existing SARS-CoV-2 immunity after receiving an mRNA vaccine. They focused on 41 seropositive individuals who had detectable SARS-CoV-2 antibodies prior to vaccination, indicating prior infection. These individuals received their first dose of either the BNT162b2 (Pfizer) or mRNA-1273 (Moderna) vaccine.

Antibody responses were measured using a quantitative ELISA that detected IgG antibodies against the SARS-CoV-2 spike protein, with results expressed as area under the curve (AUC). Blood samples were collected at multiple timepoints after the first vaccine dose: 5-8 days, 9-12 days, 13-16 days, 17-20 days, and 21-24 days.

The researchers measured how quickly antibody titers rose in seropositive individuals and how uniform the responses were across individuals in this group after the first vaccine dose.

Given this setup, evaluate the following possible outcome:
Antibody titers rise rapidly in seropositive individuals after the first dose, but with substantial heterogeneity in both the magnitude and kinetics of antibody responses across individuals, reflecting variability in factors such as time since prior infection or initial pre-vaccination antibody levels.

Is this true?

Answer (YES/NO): NO